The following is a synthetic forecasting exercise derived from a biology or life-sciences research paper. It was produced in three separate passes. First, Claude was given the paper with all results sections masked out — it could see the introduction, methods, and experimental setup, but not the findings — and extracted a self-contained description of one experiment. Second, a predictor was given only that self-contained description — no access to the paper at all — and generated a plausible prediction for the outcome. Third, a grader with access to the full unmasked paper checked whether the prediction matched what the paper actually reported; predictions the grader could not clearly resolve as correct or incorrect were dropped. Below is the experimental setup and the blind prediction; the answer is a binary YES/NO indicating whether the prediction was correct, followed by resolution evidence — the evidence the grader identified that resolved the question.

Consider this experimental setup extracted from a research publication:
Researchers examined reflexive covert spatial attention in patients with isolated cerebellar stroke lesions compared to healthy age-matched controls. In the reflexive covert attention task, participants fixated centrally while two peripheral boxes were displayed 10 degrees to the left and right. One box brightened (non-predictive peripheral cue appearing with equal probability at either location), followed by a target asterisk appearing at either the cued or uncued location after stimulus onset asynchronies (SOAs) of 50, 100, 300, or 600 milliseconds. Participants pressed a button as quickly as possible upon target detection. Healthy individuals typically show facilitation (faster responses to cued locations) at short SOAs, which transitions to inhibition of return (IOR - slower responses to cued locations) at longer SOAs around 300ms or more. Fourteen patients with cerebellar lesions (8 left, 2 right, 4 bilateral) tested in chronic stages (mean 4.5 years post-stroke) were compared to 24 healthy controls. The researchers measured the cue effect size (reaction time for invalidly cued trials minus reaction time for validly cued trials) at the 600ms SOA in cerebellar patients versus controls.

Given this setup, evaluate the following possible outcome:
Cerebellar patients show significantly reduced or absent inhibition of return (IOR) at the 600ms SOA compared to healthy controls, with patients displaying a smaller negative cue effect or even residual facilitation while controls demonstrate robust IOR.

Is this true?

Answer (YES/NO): NO